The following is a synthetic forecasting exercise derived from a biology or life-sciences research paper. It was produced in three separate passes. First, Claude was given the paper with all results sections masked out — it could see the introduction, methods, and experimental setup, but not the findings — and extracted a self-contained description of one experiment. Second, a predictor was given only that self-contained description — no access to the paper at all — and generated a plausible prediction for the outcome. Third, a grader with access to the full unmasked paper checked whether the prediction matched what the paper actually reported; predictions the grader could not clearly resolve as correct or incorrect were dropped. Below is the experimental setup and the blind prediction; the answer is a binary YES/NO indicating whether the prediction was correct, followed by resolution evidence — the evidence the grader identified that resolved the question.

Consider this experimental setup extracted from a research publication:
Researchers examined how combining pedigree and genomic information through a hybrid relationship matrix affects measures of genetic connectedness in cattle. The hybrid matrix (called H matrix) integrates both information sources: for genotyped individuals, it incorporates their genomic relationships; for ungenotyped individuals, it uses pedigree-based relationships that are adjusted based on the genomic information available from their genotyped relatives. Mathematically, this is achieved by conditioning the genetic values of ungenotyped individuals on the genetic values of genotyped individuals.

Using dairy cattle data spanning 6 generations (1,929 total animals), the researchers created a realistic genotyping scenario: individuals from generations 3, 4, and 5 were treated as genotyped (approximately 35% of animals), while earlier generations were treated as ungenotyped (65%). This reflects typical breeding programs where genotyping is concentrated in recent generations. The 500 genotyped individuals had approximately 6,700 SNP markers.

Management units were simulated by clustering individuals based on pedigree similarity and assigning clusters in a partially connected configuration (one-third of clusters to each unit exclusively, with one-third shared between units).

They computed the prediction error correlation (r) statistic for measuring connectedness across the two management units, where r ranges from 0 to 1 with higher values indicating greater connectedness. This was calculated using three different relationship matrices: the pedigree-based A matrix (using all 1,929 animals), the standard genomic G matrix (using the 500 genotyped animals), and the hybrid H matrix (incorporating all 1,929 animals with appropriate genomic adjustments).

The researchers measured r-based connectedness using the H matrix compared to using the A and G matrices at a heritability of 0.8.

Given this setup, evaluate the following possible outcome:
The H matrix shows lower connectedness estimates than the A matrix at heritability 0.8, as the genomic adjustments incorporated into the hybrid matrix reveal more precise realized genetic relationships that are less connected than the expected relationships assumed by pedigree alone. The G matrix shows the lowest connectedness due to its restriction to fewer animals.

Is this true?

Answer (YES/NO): NO